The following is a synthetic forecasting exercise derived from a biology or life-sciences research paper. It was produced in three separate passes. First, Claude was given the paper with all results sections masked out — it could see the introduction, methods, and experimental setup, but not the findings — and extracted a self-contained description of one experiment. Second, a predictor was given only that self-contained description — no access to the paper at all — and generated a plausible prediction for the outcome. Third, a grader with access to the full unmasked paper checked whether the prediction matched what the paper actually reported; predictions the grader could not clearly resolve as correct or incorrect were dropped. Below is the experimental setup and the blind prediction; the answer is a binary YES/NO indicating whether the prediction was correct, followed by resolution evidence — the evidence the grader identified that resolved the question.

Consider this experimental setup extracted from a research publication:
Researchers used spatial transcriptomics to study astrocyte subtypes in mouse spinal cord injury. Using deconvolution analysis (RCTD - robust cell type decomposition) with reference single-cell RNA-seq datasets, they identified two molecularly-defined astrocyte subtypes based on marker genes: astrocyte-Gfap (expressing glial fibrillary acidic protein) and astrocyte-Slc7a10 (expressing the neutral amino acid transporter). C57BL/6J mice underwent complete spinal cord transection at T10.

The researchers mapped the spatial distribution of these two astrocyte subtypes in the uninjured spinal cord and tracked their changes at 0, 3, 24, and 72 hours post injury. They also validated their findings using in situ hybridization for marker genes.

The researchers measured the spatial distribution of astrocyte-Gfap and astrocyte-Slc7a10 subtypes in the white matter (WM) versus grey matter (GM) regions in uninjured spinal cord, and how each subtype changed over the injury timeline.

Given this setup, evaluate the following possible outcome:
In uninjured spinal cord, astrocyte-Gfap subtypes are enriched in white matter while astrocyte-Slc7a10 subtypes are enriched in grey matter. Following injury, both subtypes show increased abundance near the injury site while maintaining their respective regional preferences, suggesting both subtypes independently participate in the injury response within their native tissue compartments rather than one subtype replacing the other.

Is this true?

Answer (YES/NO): NO